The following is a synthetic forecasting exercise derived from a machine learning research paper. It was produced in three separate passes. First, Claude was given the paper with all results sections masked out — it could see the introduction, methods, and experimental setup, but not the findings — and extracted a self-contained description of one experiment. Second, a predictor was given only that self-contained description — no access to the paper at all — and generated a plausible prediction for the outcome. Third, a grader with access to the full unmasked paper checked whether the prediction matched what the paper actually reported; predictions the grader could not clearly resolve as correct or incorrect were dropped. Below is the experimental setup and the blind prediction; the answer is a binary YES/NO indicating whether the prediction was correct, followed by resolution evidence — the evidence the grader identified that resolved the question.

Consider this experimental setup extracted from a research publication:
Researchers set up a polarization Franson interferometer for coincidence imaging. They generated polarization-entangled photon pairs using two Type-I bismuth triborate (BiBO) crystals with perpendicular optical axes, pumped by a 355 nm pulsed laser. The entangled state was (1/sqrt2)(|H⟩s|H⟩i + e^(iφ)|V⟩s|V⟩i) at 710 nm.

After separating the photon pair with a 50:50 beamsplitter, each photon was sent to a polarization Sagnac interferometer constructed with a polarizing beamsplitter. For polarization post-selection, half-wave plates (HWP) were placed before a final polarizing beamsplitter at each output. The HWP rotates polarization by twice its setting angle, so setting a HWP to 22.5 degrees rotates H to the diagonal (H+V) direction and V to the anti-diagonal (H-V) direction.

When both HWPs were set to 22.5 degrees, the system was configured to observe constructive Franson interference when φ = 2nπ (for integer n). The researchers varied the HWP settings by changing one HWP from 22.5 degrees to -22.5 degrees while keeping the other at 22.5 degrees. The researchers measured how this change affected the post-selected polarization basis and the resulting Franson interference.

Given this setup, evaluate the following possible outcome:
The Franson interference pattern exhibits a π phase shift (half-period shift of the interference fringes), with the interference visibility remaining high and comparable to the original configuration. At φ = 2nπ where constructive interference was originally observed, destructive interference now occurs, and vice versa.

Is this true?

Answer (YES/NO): YES